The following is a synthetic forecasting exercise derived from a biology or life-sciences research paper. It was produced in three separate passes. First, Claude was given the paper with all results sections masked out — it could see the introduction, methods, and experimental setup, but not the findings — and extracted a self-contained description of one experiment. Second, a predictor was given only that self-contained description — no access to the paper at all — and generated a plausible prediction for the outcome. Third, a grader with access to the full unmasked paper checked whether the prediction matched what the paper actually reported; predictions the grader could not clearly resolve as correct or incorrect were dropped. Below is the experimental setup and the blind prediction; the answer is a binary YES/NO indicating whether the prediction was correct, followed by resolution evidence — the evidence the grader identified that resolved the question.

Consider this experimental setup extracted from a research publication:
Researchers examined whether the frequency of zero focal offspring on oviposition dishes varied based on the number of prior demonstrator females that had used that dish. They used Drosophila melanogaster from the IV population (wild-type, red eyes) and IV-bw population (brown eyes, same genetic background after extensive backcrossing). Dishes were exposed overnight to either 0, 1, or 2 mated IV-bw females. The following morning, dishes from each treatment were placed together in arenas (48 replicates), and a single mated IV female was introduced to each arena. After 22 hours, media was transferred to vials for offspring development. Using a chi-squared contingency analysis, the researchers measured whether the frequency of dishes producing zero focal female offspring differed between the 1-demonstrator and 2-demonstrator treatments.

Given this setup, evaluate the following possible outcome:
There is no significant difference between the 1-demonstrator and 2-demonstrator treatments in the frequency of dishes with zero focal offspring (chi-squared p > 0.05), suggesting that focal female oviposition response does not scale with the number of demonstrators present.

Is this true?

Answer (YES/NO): NO